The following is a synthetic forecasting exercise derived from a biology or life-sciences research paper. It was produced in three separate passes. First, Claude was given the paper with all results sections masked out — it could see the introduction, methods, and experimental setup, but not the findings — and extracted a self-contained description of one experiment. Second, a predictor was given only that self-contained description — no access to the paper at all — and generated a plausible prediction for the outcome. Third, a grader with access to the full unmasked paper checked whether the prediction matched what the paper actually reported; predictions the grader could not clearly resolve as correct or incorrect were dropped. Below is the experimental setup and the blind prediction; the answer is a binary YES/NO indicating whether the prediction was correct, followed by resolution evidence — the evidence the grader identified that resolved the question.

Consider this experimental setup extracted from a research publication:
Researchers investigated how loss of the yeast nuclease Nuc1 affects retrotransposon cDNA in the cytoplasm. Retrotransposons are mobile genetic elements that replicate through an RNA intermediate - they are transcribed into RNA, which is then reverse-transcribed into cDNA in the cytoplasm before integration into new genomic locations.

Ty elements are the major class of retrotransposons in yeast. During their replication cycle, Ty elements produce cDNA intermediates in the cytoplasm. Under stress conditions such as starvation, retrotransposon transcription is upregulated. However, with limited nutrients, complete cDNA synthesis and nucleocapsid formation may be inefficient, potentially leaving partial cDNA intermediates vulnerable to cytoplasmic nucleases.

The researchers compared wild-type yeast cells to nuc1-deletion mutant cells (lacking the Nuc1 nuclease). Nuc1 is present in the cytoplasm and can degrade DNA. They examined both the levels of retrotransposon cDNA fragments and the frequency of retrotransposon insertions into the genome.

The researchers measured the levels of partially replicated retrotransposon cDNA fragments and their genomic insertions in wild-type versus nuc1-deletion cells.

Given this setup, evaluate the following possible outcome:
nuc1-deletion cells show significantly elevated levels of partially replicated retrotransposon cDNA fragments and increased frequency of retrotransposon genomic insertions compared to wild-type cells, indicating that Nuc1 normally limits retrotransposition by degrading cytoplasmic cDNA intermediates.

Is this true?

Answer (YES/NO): NO